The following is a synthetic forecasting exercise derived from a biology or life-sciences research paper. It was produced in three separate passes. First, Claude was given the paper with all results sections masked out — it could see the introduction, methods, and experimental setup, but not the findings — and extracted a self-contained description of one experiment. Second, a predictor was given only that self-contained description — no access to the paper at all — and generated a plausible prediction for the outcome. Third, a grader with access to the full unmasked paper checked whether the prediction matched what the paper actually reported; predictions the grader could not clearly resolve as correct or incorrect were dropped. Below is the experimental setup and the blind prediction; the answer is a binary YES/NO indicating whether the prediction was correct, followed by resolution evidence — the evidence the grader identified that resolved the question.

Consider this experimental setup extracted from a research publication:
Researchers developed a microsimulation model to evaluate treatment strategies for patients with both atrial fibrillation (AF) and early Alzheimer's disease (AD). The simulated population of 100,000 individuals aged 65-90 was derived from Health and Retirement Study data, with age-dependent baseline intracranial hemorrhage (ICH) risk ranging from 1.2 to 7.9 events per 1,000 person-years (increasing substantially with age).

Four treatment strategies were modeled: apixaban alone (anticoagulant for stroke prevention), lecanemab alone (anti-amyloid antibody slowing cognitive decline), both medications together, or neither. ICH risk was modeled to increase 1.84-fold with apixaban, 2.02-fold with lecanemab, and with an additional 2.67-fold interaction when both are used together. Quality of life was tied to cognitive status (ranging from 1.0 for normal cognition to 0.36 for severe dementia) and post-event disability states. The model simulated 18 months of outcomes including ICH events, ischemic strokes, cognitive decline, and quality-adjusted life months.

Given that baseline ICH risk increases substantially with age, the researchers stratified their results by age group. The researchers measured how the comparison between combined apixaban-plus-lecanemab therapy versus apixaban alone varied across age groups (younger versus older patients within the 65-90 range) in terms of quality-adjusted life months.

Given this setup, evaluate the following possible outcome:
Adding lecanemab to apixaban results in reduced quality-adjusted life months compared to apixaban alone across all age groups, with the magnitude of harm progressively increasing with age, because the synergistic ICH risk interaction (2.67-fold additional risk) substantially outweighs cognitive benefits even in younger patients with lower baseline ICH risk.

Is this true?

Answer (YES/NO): NO